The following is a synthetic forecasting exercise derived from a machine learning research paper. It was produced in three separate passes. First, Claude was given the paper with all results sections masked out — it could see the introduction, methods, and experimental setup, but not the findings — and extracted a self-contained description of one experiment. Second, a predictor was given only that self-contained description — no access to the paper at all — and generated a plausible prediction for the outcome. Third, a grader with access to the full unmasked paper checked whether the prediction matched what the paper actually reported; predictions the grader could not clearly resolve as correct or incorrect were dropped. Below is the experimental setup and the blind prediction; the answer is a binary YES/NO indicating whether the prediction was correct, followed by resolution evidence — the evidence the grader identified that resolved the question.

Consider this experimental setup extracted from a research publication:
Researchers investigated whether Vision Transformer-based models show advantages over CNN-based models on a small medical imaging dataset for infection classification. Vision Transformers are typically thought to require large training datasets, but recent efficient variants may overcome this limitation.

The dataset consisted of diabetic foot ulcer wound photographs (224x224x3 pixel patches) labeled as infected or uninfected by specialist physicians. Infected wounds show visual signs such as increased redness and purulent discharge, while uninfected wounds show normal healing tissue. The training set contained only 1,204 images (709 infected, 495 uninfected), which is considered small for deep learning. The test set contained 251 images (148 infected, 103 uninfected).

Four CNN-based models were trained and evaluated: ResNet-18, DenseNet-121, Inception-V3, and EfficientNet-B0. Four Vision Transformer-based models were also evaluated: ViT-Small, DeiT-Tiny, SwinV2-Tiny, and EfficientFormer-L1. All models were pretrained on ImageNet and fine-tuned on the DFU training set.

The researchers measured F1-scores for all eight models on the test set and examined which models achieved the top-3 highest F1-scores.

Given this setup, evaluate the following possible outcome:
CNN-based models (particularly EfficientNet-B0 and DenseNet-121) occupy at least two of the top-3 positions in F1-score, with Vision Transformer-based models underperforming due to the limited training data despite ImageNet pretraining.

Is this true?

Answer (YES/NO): NO